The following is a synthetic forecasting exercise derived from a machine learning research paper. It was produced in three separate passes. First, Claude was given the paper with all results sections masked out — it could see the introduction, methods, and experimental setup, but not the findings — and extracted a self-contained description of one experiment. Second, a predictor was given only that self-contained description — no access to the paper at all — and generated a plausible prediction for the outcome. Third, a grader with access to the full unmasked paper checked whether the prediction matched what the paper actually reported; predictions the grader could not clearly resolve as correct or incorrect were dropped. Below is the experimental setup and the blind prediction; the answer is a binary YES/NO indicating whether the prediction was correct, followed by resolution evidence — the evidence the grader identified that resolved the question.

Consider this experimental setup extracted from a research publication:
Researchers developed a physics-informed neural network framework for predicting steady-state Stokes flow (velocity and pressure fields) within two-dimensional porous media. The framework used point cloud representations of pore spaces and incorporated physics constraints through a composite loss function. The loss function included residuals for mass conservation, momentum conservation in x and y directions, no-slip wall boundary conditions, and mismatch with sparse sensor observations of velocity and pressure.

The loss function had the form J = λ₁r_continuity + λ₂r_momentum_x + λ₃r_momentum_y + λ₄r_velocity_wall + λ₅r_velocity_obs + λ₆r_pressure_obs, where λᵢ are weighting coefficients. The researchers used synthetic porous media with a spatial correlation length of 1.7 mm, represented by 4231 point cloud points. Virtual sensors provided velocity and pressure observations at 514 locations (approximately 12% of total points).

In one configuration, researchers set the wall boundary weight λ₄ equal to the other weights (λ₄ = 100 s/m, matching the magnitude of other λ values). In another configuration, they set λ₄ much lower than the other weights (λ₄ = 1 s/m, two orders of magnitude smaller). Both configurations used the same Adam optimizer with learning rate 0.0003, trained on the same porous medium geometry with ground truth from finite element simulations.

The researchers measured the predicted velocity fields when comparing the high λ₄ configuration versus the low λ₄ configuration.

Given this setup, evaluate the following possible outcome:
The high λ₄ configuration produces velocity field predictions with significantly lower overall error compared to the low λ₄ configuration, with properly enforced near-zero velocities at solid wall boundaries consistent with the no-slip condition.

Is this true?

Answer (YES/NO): NO